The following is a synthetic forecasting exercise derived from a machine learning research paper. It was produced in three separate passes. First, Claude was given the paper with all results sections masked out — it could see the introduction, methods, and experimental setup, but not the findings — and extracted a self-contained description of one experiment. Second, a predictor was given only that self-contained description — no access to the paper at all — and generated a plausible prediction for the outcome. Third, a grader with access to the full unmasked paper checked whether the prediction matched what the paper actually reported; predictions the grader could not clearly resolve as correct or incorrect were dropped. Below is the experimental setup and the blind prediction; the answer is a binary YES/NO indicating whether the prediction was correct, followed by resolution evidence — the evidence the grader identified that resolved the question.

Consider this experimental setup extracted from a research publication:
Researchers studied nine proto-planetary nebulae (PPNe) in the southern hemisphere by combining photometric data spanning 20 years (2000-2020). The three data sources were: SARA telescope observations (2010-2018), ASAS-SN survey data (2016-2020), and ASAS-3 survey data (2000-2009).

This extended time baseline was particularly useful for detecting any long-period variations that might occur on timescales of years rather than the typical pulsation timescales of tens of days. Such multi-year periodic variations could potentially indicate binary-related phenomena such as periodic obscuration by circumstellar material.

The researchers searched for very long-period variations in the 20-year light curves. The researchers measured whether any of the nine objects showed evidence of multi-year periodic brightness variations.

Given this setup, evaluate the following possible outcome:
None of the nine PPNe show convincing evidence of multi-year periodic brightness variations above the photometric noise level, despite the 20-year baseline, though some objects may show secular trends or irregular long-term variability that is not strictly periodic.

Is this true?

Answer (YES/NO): NO